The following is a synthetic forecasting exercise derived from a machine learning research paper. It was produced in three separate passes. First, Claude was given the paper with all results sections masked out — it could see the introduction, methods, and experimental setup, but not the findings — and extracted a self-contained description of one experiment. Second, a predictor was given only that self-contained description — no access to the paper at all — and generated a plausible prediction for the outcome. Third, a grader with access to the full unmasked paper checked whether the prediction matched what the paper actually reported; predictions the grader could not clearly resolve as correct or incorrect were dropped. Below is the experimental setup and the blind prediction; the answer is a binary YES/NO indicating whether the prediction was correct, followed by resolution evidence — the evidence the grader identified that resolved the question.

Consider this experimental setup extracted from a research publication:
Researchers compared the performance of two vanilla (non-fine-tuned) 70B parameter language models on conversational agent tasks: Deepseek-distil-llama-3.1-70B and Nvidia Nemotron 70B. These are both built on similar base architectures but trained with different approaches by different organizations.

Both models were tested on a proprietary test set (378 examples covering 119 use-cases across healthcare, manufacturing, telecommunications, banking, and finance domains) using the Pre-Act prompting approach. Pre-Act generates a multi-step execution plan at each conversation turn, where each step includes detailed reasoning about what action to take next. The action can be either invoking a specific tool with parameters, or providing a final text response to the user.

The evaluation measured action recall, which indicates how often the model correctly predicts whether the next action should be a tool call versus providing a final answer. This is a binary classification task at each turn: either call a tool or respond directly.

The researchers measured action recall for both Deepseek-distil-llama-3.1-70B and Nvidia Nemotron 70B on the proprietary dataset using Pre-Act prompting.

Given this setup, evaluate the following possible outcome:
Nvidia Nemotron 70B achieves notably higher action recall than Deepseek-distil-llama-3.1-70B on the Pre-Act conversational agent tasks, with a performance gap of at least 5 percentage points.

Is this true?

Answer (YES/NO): NO